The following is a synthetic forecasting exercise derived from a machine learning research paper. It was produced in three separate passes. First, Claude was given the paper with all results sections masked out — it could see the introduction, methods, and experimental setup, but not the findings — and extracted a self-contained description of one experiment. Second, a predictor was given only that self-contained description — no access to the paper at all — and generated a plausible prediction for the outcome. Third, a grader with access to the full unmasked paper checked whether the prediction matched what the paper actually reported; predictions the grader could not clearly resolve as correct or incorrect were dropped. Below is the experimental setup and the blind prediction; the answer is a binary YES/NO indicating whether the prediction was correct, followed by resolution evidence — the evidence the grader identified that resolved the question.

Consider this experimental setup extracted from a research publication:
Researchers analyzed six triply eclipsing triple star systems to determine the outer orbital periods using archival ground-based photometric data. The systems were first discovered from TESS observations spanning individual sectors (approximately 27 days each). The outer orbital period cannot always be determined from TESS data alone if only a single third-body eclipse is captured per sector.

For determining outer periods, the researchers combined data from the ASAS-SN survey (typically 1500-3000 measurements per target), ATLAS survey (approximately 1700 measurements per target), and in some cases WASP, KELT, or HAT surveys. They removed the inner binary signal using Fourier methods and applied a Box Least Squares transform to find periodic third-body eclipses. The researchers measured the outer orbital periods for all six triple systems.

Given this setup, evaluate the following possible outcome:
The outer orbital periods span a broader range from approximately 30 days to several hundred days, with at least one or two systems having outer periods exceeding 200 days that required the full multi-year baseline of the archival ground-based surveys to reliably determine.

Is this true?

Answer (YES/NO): NO